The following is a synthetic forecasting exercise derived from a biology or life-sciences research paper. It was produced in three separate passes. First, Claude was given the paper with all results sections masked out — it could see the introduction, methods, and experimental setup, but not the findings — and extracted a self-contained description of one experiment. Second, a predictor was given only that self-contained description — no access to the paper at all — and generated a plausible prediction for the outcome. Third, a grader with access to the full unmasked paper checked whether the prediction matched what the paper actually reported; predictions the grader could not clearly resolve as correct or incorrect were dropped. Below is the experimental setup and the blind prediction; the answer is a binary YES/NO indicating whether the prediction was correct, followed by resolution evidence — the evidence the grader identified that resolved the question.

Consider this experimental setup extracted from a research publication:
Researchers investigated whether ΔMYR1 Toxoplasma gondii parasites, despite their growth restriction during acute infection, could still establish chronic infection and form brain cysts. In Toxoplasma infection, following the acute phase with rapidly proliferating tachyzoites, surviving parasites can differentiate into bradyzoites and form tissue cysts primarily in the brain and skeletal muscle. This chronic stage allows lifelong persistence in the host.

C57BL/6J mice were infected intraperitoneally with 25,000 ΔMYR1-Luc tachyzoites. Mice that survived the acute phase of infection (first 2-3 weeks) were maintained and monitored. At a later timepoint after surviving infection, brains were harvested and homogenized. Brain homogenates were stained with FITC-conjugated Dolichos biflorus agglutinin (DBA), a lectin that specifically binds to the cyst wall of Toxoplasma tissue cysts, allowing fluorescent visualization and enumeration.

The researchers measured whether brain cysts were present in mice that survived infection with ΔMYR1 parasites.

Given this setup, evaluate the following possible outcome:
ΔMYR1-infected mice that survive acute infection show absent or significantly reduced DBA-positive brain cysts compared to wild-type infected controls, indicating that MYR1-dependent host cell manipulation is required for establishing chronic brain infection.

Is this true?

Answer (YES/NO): NO